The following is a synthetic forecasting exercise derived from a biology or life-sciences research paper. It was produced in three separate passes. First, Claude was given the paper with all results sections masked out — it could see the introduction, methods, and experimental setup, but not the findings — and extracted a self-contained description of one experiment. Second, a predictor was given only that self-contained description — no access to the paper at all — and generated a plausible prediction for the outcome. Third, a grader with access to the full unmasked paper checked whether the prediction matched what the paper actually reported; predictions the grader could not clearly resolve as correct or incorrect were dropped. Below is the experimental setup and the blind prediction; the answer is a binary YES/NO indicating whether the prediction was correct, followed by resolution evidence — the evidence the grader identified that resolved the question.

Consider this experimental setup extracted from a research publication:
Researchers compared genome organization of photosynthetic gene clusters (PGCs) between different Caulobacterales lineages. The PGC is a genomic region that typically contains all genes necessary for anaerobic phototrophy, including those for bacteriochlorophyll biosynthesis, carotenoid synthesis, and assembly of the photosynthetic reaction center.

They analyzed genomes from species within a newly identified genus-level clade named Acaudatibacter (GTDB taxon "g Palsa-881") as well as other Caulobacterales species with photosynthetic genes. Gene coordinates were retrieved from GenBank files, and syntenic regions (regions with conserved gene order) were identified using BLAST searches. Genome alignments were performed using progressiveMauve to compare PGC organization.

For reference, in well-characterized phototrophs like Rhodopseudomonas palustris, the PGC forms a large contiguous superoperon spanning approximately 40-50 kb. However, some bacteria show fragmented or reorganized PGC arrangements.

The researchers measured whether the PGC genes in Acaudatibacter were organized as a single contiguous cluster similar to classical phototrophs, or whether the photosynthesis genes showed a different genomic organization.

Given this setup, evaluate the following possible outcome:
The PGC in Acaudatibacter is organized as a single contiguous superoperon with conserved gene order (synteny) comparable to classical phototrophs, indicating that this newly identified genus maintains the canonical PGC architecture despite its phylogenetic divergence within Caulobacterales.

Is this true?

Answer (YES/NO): YES